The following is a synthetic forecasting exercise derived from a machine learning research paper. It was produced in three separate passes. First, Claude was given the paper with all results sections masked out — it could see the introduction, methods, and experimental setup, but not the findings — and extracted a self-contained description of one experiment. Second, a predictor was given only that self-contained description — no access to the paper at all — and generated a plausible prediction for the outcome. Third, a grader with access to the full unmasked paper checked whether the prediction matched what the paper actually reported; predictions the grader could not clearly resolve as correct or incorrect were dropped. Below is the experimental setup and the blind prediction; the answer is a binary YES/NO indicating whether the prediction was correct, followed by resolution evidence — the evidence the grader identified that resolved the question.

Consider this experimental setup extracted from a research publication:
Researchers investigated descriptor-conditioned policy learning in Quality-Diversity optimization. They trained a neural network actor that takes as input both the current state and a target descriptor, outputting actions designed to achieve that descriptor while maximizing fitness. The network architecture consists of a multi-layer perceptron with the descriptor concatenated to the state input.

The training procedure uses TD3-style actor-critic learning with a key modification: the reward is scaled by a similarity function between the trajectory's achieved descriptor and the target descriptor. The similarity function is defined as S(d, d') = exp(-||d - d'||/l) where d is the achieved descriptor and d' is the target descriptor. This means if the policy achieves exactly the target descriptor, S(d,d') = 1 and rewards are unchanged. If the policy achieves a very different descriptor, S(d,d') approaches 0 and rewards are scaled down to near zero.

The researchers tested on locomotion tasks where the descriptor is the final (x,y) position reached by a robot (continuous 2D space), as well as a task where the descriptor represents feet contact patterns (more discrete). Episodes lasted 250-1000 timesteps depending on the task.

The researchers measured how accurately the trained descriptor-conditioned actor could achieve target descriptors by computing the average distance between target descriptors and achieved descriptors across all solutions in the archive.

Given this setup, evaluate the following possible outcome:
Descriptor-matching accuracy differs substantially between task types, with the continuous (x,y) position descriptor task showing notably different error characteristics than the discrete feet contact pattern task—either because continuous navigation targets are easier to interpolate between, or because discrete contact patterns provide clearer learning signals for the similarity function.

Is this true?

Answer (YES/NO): NO